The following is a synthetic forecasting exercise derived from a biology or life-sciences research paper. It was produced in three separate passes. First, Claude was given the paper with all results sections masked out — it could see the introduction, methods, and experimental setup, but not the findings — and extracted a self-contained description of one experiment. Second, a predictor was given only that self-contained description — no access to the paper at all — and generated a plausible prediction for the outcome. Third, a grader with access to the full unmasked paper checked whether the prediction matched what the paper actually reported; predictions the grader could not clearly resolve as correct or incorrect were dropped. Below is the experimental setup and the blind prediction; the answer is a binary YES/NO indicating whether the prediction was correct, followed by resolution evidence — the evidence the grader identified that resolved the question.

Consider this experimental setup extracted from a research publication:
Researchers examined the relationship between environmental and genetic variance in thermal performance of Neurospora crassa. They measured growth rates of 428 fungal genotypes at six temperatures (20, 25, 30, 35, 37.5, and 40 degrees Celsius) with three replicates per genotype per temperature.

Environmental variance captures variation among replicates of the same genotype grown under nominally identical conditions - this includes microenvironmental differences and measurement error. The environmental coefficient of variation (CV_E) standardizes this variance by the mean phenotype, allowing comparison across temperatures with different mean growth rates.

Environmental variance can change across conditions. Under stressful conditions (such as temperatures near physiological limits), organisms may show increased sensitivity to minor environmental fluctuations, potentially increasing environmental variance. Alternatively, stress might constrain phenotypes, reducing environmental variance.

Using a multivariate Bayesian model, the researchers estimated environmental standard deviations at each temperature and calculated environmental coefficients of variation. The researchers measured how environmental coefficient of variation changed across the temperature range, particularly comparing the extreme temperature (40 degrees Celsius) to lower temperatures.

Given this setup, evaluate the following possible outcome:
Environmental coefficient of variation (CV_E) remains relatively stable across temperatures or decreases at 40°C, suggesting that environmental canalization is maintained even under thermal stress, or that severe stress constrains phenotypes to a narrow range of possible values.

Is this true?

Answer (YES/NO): NO